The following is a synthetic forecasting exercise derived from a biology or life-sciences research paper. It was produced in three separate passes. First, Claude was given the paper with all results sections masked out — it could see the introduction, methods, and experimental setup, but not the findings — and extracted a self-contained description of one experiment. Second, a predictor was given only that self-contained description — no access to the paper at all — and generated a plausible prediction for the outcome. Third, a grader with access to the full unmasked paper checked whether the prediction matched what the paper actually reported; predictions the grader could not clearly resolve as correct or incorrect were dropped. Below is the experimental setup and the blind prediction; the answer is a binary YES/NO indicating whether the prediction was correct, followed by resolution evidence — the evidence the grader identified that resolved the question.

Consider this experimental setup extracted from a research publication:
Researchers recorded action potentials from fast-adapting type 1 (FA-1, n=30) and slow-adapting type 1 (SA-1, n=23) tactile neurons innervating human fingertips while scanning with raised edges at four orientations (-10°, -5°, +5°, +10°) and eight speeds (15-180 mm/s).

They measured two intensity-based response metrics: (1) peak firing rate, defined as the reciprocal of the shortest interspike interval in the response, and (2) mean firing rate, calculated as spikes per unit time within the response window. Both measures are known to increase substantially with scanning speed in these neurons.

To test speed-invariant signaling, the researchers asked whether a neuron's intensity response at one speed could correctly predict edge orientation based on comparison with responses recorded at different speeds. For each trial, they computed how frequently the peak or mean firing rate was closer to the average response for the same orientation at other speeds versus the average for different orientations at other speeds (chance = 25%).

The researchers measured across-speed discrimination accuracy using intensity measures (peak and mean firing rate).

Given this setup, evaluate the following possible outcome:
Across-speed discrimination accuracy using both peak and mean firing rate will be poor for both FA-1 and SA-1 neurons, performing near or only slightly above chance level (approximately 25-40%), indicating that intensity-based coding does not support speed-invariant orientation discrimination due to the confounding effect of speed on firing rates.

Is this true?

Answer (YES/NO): NO